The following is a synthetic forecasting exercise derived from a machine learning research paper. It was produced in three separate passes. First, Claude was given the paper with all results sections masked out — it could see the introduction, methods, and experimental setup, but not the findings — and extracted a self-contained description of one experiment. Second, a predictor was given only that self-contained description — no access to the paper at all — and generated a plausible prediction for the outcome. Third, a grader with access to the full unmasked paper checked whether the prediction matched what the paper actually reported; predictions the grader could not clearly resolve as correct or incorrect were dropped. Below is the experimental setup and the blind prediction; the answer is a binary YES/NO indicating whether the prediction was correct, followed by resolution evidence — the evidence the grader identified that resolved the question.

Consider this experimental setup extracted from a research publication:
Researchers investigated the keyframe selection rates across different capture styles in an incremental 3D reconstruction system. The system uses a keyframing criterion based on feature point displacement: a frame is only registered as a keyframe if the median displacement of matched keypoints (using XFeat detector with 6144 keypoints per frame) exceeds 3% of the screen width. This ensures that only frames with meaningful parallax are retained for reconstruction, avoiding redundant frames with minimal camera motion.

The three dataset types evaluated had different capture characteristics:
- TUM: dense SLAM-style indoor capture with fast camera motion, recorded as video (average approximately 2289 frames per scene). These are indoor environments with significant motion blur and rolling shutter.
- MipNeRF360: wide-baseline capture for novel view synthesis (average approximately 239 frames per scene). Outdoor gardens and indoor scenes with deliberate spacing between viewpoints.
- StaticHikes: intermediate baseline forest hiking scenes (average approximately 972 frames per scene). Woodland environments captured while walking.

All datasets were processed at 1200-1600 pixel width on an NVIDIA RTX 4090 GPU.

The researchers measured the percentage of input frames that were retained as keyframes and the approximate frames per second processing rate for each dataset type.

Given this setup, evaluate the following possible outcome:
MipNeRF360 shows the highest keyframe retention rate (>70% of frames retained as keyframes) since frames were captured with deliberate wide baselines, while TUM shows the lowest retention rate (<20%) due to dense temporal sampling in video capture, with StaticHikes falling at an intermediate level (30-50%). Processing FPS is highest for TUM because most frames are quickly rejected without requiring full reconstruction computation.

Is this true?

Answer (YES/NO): YES